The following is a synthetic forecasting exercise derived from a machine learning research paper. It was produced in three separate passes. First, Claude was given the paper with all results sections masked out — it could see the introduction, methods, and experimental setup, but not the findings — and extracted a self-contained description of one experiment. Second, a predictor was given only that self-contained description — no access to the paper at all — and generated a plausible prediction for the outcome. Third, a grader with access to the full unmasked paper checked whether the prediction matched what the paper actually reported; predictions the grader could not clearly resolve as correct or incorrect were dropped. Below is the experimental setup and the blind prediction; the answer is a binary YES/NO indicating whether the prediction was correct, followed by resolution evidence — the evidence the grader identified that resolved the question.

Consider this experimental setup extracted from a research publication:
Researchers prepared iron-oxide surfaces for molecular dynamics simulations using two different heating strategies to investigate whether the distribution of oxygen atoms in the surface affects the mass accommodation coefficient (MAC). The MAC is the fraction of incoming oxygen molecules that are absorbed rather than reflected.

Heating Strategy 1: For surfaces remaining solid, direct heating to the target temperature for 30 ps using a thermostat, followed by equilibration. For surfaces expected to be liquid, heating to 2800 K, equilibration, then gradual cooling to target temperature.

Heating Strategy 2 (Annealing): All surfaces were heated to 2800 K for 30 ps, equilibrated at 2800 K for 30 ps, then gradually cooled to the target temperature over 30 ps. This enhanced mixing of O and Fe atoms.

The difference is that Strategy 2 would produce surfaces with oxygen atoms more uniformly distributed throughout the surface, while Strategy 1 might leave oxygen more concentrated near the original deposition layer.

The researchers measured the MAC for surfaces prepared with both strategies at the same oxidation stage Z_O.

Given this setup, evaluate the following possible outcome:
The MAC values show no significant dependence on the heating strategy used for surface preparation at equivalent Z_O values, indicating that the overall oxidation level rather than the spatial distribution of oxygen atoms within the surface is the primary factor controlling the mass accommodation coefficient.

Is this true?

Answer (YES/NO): NO